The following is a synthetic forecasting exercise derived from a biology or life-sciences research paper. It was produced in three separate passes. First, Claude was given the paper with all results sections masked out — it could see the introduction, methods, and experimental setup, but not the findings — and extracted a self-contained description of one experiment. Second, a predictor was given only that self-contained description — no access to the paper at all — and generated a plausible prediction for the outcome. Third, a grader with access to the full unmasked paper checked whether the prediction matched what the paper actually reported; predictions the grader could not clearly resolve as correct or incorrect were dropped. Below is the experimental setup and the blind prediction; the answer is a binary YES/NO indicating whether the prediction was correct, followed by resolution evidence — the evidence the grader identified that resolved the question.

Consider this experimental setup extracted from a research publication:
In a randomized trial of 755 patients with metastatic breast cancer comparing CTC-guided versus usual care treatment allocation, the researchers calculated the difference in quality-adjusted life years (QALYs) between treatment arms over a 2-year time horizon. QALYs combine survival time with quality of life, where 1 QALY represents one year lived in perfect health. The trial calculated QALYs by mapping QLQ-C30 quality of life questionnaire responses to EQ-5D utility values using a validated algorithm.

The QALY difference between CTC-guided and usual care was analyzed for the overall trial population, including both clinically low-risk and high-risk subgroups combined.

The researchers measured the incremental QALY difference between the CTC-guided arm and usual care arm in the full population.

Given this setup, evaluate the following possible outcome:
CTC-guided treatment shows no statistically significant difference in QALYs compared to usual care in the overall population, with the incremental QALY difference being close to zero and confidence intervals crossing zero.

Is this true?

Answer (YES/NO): YES